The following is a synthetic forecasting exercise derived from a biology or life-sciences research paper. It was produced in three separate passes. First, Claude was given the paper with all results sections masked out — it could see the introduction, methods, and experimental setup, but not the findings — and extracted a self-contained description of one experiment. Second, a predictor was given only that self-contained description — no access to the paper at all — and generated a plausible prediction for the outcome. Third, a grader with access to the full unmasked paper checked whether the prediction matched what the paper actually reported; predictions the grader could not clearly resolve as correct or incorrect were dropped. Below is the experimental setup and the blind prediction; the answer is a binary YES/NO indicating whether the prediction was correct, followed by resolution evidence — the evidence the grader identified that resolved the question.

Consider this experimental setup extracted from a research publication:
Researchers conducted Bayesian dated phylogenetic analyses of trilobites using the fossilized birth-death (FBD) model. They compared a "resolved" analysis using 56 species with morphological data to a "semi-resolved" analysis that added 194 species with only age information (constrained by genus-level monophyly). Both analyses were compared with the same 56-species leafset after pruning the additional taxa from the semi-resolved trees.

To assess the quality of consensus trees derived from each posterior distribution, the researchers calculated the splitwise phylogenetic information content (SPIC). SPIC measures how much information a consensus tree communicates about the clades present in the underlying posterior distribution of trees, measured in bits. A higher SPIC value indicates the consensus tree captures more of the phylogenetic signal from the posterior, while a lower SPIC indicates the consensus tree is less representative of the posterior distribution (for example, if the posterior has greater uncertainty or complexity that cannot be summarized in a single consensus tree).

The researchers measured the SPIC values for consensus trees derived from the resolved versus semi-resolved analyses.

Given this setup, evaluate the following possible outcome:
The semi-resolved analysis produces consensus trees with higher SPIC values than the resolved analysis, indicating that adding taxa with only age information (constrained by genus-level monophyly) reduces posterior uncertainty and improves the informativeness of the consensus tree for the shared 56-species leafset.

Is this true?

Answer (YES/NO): YES